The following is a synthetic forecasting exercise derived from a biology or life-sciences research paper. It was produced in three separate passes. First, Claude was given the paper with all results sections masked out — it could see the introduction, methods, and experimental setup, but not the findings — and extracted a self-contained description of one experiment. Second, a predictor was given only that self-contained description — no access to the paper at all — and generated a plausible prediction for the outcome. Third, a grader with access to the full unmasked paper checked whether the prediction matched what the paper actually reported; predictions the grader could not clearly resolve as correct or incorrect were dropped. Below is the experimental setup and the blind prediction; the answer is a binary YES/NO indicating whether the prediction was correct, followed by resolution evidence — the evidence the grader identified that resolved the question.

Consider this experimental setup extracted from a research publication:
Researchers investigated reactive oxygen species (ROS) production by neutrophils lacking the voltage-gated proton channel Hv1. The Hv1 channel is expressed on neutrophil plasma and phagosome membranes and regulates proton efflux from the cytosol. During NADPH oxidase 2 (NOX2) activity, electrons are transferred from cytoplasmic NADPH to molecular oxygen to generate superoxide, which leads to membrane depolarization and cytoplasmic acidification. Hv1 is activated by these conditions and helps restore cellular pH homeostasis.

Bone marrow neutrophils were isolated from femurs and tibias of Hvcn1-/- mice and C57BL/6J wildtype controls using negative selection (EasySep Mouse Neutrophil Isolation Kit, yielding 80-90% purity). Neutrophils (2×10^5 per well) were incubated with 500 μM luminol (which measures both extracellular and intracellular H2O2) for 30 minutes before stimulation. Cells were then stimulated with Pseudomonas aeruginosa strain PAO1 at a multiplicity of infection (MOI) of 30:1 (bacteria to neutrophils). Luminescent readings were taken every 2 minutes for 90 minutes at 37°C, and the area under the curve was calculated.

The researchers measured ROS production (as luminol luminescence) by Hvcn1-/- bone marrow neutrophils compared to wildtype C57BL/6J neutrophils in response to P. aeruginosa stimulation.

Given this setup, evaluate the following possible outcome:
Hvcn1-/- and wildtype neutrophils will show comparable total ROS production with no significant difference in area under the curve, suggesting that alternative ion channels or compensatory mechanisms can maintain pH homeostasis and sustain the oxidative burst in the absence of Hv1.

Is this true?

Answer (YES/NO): NO